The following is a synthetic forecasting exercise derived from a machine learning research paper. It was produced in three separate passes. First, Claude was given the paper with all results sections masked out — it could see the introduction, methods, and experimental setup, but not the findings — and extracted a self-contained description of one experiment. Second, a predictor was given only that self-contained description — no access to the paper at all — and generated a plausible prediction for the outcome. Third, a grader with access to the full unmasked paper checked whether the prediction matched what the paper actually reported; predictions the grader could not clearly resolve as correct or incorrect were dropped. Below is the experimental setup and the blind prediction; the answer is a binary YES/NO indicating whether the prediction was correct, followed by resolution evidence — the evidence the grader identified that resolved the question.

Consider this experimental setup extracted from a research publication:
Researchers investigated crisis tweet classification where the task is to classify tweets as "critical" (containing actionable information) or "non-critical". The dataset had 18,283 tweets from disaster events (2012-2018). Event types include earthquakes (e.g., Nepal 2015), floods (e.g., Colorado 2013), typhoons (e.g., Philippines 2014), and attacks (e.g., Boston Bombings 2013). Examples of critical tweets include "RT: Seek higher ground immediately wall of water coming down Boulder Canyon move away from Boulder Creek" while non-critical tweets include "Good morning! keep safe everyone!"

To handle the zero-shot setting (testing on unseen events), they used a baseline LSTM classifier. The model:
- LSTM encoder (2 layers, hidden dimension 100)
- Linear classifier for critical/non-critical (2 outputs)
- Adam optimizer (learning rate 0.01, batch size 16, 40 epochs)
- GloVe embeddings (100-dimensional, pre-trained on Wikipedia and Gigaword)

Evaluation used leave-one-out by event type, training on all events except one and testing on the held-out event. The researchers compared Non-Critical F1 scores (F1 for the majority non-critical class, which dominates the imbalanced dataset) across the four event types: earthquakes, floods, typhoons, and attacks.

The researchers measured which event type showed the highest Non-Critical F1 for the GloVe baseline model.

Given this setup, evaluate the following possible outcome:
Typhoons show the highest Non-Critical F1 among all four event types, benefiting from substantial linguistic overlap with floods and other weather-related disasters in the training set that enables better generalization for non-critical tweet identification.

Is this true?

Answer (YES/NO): NO